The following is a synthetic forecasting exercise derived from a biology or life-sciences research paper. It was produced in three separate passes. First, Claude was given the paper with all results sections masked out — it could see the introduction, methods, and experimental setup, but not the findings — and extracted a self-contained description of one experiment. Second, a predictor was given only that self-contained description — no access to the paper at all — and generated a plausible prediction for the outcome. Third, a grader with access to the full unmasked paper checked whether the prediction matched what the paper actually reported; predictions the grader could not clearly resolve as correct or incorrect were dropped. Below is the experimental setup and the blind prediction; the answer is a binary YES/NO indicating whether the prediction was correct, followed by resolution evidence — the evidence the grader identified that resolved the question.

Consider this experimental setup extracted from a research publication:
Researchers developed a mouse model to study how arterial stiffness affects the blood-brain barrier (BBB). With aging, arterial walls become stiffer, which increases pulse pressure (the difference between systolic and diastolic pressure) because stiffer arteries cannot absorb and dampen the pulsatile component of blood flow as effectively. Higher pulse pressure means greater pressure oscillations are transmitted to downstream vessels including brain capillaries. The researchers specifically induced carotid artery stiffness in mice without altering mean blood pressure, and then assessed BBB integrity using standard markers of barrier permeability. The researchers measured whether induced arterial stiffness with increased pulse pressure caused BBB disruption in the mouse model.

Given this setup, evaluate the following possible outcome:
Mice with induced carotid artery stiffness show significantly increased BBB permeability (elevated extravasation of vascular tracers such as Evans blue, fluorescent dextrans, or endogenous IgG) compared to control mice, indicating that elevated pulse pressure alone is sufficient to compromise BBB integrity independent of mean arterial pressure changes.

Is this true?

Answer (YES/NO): YES